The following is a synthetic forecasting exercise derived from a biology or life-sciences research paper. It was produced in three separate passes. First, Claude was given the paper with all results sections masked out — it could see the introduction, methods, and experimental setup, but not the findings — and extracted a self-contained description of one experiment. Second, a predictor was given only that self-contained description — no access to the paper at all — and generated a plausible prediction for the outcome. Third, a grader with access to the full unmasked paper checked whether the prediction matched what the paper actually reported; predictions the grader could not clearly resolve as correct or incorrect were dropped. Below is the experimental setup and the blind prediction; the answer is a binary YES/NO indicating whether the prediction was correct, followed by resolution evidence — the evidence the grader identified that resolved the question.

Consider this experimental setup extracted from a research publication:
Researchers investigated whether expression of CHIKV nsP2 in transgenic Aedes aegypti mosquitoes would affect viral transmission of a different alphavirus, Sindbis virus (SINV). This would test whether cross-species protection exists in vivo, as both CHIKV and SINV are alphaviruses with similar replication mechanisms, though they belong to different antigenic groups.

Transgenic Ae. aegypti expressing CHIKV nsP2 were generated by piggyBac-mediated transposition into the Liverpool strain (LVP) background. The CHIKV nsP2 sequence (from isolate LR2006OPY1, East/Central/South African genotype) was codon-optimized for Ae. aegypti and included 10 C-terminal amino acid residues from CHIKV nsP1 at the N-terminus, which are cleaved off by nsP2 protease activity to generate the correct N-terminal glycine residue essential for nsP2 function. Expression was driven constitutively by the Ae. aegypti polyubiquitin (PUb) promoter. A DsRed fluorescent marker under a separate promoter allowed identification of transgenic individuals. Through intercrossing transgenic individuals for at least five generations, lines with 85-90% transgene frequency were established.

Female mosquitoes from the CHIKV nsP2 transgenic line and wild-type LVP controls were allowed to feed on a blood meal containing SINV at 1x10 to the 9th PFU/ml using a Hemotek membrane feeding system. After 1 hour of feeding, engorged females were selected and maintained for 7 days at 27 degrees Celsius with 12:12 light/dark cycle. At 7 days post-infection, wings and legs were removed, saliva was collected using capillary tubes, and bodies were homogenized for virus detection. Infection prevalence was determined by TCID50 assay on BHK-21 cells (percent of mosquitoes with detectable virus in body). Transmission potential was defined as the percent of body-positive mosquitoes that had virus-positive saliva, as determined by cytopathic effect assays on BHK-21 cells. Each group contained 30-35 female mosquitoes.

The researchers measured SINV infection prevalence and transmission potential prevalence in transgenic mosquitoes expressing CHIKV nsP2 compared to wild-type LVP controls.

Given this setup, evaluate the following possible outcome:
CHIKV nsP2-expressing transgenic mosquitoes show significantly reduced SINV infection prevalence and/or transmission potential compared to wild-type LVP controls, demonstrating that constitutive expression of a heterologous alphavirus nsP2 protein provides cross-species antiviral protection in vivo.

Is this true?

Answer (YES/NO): YES